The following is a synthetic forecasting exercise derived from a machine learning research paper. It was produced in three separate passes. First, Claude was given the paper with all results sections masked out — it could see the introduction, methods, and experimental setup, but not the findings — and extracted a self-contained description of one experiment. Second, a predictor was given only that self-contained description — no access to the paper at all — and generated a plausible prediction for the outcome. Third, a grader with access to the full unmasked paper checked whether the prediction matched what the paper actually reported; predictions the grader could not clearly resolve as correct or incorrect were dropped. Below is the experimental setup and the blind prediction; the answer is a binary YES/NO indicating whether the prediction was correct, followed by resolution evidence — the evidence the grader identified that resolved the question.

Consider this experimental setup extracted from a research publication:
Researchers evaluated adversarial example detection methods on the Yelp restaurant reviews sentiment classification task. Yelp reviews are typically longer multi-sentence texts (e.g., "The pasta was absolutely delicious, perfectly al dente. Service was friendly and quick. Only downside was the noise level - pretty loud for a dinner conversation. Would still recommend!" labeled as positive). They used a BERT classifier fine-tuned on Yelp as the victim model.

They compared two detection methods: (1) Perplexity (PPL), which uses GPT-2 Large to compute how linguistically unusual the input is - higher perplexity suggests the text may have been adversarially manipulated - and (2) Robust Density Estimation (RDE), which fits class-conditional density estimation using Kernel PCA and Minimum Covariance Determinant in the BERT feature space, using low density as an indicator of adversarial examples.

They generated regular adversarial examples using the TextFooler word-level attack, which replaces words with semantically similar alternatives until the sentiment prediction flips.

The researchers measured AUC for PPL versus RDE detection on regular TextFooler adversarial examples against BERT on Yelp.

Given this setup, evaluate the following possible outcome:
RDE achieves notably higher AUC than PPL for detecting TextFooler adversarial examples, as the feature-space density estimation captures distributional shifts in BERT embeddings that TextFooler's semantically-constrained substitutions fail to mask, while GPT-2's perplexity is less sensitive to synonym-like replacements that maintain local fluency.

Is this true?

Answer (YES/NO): YES